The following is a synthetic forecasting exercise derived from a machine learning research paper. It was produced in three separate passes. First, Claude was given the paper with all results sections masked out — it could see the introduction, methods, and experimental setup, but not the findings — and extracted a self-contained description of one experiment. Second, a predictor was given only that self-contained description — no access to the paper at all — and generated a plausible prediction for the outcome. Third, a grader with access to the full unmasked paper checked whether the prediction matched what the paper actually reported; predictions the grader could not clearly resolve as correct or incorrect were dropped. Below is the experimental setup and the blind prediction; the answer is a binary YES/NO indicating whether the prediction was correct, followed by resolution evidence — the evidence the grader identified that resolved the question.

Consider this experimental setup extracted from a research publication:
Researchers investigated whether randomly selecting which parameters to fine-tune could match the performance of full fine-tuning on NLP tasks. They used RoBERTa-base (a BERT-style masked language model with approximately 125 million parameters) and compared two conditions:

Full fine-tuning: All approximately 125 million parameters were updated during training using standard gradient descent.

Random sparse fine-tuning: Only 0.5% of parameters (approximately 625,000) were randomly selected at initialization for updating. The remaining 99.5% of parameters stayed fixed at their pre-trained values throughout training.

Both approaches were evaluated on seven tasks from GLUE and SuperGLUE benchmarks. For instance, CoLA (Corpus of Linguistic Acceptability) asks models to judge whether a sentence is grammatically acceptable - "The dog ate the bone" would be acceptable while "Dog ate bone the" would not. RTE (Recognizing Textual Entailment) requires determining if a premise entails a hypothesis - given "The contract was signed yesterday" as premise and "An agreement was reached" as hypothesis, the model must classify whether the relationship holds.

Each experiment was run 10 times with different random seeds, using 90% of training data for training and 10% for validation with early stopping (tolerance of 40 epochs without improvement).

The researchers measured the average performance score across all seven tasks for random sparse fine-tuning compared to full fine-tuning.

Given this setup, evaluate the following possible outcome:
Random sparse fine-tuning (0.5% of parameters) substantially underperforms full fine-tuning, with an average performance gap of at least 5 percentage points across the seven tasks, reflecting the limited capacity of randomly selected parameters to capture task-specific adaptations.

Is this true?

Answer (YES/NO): NO